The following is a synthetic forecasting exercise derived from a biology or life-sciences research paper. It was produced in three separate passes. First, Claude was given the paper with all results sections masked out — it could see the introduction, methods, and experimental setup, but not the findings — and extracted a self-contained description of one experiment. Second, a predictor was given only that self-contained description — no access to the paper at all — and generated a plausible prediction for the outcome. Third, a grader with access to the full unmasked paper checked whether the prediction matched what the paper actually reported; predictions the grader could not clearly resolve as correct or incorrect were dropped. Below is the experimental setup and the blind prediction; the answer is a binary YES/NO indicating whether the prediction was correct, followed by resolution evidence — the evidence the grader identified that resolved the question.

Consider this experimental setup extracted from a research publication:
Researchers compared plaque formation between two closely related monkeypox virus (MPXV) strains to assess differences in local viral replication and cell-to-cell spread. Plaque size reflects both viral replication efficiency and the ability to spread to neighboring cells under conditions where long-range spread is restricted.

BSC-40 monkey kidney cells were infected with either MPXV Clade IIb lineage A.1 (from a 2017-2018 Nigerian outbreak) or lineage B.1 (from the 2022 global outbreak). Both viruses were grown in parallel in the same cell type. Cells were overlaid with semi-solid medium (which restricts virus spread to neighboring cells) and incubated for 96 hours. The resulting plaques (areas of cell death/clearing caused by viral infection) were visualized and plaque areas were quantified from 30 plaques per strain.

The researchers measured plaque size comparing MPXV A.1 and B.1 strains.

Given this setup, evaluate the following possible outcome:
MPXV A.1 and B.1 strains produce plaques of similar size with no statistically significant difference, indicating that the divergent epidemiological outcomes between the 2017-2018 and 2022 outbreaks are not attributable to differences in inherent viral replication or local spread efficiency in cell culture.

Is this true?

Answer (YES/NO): YES